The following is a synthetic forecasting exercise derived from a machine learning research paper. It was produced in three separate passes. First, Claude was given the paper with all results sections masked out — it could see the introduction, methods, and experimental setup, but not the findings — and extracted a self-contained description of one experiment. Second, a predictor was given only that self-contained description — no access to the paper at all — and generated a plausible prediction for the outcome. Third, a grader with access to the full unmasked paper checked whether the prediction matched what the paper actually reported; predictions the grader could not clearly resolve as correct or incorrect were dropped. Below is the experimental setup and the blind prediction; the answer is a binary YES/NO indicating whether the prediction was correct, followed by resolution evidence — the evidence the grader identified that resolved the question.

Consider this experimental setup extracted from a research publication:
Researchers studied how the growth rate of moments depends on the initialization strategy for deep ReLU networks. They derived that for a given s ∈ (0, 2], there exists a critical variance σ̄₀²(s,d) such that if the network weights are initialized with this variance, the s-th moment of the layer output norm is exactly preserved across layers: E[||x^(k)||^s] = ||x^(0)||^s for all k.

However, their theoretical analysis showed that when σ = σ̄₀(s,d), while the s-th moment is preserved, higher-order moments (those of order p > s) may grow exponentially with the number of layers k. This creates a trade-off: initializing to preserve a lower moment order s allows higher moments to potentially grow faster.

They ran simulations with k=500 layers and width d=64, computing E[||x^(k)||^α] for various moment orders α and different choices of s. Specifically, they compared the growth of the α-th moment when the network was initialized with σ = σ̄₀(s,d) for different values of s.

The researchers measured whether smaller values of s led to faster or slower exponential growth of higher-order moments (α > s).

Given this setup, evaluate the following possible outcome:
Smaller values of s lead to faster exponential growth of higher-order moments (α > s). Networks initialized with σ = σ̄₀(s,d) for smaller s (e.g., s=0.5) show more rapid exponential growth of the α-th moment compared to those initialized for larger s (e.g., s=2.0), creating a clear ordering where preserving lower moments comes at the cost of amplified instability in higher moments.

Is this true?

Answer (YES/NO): YES